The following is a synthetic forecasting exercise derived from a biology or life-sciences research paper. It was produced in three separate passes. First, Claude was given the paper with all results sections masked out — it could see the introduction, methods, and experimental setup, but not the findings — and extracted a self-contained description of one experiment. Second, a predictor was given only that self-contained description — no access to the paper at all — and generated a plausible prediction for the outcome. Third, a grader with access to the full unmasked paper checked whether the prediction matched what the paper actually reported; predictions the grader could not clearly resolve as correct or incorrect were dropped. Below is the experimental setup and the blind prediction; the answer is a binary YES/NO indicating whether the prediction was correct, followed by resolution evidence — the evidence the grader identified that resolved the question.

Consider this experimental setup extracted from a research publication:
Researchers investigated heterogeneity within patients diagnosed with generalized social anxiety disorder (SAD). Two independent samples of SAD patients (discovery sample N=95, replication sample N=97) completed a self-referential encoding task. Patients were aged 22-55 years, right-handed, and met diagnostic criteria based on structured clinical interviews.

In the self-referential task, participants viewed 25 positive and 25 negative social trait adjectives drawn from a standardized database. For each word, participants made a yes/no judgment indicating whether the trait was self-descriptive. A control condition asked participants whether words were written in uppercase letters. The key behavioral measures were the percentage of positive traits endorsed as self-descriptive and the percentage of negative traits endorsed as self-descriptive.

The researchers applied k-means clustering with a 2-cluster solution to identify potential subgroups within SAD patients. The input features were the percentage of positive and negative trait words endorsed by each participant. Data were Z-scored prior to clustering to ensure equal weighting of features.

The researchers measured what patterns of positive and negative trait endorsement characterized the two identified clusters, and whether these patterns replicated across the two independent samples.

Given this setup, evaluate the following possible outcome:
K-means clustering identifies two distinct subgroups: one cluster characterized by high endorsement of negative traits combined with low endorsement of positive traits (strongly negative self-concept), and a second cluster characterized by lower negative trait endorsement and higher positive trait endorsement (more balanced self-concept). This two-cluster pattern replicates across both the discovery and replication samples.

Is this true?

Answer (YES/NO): NO